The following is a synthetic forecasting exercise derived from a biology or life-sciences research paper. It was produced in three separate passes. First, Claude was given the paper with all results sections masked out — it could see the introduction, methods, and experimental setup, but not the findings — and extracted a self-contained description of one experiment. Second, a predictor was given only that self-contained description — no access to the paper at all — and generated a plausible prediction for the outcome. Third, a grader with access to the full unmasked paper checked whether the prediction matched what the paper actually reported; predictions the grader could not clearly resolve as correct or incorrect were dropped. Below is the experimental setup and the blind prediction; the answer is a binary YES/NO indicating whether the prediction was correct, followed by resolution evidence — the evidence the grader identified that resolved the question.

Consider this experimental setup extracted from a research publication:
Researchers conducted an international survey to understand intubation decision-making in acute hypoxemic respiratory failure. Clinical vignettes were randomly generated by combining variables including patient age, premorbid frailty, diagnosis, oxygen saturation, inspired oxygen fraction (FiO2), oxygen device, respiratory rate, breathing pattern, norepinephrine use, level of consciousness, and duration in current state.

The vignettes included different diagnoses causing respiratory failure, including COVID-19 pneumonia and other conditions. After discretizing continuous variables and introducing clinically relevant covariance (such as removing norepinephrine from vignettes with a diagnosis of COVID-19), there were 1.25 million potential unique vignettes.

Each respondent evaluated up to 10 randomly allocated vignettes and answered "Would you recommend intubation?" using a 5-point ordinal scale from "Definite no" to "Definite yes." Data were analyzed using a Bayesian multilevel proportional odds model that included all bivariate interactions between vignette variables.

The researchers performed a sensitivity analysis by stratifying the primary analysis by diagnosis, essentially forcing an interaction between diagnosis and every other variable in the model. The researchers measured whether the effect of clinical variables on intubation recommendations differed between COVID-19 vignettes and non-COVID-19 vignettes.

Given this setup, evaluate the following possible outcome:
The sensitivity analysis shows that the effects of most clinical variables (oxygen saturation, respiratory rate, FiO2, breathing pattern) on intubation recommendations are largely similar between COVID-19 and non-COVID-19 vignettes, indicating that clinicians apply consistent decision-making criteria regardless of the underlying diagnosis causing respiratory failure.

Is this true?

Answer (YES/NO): YES